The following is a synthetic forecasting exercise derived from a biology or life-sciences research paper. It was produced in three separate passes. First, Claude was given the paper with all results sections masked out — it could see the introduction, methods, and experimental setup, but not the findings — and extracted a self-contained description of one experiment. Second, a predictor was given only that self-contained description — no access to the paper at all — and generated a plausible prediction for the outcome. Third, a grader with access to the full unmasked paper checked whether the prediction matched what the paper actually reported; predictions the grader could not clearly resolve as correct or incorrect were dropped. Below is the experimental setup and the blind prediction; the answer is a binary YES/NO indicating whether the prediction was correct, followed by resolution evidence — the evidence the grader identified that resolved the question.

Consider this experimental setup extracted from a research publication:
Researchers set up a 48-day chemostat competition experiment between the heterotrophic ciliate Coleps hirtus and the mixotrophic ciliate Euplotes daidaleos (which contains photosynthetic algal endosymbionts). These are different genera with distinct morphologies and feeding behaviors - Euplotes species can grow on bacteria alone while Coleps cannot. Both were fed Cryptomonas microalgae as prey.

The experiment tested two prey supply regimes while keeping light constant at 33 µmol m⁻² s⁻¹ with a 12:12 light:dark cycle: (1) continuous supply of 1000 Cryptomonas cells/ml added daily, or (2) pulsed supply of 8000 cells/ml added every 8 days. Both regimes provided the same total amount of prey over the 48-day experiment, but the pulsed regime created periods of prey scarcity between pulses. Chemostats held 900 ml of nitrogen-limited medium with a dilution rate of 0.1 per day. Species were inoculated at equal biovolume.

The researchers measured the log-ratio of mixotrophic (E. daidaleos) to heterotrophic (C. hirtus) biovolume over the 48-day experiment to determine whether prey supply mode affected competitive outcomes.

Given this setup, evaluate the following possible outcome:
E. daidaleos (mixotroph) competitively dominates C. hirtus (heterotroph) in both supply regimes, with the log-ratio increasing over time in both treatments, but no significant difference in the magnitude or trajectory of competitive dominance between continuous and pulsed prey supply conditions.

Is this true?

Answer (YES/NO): NO